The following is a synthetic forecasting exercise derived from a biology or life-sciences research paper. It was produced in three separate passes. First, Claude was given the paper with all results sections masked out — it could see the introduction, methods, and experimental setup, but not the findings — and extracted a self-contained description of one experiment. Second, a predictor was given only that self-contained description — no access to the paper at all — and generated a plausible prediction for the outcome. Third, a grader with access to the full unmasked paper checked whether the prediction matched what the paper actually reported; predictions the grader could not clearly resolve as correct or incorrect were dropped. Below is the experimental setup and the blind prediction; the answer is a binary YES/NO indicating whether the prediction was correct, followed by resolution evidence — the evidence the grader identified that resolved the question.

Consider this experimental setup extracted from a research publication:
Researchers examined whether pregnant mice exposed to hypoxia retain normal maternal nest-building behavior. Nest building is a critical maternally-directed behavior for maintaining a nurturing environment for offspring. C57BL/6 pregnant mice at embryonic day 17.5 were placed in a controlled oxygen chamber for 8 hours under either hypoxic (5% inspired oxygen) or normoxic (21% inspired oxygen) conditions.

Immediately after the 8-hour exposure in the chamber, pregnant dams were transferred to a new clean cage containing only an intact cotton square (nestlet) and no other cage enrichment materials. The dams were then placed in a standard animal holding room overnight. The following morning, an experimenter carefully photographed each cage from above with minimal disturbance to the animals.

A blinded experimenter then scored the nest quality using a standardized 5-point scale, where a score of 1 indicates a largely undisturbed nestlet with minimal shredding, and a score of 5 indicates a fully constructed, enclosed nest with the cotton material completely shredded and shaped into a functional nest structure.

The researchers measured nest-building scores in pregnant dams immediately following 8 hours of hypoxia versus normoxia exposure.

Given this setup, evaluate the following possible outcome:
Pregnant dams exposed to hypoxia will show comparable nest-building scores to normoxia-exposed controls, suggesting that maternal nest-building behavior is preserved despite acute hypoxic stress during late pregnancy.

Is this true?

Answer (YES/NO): YES